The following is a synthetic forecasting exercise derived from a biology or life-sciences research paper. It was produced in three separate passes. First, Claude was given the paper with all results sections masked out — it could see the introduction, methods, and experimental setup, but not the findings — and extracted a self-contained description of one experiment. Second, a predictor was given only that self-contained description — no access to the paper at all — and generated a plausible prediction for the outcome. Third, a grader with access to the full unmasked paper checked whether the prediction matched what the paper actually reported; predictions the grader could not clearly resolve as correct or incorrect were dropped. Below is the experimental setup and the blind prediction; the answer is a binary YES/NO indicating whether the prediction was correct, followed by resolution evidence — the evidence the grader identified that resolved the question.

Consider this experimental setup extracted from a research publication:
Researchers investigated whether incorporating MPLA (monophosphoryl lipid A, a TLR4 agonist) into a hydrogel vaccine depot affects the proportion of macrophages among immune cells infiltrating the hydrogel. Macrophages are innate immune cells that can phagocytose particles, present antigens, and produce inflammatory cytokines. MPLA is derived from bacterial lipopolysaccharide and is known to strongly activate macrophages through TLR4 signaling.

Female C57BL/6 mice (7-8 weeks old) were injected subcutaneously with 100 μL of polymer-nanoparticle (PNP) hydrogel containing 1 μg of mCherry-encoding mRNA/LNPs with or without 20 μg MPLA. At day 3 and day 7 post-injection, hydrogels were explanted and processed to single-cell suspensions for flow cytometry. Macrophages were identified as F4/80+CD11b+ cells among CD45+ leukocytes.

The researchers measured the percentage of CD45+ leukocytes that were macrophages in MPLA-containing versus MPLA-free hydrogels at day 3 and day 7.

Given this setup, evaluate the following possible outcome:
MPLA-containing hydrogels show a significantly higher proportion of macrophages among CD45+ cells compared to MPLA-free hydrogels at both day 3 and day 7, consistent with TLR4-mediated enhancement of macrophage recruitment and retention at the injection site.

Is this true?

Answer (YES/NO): NO